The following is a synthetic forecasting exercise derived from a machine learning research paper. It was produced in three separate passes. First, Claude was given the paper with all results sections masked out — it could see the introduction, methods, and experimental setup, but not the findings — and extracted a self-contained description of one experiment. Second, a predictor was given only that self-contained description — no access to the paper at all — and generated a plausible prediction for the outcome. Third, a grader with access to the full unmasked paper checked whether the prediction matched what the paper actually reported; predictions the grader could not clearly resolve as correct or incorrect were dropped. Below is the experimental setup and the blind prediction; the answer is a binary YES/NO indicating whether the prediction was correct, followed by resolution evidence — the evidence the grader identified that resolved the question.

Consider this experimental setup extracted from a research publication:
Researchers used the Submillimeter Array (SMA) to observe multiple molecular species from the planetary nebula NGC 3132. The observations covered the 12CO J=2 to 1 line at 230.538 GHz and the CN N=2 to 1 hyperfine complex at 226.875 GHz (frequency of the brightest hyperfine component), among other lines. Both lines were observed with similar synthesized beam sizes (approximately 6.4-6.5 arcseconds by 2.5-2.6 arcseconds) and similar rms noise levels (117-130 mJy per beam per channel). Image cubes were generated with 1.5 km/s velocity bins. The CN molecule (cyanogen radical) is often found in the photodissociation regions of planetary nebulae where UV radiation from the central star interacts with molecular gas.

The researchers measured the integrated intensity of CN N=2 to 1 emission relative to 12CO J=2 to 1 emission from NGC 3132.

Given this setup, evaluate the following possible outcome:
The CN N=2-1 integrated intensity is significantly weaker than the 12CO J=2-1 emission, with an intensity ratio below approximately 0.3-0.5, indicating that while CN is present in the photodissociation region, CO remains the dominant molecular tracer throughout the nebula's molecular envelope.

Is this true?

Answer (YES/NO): YES